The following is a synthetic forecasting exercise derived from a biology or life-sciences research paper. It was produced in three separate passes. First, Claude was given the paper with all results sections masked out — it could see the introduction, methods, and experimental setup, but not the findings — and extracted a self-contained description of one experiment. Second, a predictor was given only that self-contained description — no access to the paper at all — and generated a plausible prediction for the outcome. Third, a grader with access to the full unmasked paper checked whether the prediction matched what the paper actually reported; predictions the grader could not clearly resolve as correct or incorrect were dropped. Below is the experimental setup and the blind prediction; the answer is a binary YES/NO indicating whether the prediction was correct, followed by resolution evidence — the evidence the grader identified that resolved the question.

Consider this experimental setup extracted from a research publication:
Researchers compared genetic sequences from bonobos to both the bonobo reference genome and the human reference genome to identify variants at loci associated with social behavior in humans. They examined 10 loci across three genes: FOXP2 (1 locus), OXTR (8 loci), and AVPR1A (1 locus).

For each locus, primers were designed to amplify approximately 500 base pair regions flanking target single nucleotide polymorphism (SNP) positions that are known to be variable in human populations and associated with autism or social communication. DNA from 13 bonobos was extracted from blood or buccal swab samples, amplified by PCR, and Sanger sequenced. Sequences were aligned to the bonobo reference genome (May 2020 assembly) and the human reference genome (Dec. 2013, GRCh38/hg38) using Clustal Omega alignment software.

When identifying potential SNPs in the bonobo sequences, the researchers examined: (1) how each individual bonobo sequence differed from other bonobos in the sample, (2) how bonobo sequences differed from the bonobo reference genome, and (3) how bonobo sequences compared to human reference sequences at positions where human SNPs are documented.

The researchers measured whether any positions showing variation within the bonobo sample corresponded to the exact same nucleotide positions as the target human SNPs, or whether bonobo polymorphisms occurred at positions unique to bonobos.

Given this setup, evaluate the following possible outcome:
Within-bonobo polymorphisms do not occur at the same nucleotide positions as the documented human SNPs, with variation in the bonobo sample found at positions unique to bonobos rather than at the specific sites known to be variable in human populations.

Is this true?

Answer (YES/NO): YES